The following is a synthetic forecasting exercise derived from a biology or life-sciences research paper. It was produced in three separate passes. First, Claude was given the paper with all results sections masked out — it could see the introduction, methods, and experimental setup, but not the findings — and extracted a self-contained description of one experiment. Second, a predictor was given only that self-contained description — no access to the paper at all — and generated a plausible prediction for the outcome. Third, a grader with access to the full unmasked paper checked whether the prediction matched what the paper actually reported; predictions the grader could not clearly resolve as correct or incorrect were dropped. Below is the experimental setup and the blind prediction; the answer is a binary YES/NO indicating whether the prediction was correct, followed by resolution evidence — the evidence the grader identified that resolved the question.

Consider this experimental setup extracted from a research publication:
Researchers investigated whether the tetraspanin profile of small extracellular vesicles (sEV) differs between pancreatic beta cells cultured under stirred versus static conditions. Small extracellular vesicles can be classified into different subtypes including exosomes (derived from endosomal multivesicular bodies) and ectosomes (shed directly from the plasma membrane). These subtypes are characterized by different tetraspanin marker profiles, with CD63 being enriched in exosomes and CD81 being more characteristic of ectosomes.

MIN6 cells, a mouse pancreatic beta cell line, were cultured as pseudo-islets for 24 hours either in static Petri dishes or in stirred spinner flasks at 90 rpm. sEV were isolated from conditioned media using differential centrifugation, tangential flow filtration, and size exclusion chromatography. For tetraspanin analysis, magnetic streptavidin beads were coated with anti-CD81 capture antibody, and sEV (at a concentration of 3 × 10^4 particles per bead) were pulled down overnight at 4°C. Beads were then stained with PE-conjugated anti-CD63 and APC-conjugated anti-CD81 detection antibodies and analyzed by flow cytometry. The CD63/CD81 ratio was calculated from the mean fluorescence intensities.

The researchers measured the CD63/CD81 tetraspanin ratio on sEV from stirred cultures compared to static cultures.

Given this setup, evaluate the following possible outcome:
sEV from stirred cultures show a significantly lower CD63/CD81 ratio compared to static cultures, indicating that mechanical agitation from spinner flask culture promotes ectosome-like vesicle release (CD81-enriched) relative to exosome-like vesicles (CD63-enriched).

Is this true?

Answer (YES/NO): YES